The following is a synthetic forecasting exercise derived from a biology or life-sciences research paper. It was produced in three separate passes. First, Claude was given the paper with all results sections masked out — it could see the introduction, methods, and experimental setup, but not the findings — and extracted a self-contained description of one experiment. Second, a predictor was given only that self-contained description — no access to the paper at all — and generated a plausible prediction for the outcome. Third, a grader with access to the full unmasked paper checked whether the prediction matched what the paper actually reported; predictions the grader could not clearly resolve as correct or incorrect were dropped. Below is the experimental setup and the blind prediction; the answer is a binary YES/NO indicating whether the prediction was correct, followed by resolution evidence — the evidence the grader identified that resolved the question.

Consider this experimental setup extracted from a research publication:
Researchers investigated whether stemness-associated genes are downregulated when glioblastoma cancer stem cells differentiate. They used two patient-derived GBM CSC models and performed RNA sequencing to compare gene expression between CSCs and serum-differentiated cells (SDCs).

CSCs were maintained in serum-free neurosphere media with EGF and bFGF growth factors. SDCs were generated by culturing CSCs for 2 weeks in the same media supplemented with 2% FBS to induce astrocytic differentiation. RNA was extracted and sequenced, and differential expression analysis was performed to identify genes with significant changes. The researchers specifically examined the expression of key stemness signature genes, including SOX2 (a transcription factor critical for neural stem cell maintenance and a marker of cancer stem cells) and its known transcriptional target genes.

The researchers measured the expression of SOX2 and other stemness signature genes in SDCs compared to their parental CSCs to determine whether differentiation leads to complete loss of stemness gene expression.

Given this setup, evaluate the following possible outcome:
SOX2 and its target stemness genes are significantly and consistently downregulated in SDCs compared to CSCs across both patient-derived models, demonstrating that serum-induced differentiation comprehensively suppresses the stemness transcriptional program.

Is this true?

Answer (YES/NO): NO